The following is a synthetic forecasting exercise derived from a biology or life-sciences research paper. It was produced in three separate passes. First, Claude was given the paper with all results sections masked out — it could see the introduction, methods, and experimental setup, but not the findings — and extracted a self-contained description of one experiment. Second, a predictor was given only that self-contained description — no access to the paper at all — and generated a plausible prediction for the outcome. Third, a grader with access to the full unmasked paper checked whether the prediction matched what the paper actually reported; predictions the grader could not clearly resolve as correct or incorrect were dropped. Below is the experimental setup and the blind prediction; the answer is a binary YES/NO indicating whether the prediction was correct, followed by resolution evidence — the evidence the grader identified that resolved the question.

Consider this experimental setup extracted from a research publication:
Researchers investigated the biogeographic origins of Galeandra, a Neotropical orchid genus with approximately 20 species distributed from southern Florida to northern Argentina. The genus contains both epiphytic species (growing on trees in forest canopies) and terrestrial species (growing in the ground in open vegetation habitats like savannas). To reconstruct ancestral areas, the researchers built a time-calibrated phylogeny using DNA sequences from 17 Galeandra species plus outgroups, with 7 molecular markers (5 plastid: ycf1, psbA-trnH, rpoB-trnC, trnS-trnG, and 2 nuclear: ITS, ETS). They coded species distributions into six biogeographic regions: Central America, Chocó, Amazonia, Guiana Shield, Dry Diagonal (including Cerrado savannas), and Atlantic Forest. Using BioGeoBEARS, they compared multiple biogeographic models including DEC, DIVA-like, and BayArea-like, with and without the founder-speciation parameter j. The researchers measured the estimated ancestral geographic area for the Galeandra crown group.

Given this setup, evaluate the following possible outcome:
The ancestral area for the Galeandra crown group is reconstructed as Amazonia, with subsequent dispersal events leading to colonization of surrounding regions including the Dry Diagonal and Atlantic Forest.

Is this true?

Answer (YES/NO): YES